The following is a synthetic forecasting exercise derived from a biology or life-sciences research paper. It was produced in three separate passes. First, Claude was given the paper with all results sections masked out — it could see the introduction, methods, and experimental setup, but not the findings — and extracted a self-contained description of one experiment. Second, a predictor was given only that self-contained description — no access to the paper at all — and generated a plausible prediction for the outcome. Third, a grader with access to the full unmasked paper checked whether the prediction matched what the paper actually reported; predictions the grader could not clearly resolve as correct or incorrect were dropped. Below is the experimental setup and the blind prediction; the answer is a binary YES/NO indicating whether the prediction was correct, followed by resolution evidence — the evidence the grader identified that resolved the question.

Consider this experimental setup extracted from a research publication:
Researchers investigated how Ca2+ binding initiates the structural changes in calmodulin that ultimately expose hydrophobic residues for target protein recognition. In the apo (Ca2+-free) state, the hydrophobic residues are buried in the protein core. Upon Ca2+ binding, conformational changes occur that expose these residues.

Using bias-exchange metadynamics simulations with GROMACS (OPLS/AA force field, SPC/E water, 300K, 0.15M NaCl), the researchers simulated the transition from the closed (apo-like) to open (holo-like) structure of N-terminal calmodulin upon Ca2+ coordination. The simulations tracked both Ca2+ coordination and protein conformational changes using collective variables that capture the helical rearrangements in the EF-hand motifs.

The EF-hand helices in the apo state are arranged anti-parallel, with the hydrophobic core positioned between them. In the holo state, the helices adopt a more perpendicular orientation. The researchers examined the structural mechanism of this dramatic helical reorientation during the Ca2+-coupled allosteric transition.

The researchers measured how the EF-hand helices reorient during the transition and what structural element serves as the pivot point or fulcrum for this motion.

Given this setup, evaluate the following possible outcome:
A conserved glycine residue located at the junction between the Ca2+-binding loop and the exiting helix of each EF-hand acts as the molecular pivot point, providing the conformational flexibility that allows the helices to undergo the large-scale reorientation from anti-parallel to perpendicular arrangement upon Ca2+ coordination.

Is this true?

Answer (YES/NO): NO